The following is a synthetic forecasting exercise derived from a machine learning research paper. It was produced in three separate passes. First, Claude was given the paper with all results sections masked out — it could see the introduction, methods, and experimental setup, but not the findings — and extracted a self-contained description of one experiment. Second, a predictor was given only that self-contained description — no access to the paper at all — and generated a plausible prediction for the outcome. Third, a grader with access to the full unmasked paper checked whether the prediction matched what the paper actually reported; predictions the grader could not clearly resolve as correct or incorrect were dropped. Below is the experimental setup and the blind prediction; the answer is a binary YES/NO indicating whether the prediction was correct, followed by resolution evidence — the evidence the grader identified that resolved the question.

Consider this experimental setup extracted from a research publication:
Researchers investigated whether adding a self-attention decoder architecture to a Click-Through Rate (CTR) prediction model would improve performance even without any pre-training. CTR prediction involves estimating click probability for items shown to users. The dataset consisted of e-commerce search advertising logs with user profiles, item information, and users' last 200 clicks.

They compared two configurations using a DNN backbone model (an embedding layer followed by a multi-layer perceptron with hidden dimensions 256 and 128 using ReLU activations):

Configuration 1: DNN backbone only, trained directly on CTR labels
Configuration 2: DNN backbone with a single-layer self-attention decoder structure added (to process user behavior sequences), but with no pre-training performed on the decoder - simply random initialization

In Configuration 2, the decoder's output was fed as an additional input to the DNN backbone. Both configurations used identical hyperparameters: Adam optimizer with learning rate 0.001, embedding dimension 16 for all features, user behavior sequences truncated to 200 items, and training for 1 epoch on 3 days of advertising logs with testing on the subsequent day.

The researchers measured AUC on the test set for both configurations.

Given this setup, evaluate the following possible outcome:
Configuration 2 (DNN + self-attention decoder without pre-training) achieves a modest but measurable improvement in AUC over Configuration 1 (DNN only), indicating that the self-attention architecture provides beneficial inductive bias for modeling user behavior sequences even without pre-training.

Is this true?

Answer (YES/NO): YES